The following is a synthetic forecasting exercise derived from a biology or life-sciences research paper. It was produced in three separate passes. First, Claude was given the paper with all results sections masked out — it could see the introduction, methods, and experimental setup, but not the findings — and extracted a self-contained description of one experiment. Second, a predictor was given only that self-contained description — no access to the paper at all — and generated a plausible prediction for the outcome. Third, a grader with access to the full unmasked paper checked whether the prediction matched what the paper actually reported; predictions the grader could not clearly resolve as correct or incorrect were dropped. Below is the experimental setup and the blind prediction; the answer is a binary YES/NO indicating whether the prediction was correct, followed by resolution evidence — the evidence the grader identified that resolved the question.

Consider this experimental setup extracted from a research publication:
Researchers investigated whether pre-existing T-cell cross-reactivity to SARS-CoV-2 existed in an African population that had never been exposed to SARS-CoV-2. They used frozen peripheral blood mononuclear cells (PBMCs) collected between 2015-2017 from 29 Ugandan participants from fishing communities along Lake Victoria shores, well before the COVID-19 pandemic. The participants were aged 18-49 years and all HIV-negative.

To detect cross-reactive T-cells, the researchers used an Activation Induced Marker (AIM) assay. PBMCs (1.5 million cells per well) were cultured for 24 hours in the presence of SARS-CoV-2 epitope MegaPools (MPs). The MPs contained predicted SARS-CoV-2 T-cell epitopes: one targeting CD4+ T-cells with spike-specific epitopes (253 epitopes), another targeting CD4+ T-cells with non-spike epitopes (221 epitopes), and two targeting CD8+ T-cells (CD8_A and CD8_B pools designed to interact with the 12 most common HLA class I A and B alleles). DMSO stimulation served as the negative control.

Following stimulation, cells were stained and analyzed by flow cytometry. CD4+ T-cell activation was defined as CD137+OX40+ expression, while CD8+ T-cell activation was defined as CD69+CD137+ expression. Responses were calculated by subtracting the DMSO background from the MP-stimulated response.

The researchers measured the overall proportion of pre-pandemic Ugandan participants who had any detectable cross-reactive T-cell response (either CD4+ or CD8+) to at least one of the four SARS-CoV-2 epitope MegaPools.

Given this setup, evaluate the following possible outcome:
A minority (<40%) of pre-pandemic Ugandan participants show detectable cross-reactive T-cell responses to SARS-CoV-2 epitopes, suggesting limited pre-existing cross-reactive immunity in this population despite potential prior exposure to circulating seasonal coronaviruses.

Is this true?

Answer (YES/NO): NO